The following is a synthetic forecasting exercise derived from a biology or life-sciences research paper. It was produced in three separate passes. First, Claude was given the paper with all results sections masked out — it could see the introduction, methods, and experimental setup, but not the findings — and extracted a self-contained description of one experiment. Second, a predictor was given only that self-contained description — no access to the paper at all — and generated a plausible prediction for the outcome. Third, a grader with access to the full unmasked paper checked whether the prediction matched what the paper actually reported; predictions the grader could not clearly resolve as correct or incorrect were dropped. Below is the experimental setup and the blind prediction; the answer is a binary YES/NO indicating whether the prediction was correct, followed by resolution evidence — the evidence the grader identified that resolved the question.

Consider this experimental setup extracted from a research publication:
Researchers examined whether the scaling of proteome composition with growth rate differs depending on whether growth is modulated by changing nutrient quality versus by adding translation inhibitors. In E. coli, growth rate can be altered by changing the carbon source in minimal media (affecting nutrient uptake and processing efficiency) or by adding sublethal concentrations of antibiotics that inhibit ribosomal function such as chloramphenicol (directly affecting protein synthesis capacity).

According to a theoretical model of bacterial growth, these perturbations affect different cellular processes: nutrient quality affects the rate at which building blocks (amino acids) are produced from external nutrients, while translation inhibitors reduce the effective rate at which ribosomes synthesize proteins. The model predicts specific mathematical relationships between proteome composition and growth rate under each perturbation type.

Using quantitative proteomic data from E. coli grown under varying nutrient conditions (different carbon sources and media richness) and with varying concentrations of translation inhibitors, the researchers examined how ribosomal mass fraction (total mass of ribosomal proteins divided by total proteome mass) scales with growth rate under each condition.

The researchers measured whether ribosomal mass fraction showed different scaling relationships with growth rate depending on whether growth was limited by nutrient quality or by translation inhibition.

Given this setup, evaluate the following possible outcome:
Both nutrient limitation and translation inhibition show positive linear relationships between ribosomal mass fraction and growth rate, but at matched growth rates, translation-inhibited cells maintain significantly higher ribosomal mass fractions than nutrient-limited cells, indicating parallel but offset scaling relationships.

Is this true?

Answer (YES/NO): NO